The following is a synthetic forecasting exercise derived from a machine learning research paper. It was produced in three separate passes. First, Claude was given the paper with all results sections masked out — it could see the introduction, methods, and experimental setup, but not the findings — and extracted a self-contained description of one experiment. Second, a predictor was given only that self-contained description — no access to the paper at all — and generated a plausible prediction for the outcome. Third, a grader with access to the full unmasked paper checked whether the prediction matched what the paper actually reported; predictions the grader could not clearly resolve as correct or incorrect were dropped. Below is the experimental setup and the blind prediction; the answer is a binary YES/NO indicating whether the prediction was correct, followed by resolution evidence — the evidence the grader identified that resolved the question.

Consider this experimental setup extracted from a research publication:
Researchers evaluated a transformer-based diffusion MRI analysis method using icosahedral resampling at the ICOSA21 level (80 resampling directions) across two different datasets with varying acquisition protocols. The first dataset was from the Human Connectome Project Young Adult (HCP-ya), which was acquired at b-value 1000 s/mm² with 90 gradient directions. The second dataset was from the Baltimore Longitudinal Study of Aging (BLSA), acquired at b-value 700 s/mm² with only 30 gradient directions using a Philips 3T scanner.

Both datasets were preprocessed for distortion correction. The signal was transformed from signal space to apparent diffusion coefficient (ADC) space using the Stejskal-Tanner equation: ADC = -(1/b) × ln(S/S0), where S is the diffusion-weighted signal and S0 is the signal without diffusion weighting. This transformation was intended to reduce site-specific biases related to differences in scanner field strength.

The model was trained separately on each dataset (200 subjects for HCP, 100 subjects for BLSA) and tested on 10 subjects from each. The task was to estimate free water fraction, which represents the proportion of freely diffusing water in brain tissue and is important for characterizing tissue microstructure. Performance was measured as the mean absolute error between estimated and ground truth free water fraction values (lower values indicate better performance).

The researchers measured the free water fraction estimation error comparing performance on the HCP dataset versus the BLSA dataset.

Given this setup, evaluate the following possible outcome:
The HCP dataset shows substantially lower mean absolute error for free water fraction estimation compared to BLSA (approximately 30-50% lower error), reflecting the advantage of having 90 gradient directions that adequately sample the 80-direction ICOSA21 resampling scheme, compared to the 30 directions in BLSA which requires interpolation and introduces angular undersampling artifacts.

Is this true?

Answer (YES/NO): NO